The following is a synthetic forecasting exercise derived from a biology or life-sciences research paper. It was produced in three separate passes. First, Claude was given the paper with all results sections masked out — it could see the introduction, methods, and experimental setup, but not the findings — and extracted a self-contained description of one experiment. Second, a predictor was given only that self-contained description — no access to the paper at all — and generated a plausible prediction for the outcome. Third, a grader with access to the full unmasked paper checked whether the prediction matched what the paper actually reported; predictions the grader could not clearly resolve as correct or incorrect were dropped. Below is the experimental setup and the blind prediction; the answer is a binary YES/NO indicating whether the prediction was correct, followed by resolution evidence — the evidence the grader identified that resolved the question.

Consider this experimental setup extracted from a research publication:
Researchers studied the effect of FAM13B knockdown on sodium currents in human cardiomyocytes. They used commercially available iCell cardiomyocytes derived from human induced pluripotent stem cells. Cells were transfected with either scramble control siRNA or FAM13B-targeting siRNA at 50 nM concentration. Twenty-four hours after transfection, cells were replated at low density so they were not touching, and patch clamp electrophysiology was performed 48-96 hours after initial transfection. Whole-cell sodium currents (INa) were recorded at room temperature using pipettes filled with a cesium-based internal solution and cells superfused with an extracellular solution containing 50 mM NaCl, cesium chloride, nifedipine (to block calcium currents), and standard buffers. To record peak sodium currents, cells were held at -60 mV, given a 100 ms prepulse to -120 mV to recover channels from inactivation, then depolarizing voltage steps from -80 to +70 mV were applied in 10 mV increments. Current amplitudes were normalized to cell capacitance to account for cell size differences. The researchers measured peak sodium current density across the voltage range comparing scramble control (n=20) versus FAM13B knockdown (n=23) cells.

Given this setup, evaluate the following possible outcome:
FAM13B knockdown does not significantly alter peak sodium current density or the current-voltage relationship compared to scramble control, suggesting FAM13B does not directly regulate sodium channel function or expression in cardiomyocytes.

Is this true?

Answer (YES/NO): NO